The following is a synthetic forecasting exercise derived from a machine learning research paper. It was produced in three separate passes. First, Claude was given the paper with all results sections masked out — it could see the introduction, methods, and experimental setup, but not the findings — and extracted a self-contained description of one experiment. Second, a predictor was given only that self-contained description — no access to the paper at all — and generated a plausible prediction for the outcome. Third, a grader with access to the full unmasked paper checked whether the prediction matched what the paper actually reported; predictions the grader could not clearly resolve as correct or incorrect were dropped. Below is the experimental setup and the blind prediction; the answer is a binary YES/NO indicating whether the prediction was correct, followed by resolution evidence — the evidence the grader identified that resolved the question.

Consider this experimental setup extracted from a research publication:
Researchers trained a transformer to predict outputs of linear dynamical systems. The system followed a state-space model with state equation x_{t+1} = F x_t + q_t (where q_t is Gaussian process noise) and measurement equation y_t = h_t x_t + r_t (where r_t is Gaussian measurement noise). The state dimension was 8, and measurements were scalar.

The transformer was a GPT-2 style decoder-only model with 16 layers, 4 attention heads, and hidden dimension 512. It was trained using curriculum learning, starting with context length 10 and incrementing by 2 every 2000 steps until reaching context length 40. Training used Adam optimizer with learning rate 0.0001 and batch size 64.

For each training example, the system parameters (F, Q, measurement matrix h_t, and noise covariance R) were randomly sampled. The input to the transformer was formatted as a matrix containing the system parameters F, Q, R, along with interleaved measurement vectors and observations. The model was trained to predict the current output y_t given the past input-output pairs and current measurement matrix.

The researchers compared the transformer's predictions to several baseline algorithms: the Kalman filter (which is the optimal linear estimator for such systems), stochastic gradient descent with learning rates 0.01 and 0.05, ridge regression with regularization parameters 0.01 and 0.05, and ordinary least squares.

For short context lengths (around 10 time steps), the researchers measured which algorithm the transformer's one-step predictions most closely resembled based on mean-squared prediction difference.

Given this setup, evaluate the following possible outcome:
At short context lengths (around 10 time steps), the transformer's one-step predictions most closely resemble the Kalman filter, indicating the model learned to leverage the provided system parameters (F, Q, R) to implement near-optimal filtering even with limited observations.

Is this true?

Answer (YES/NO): NO